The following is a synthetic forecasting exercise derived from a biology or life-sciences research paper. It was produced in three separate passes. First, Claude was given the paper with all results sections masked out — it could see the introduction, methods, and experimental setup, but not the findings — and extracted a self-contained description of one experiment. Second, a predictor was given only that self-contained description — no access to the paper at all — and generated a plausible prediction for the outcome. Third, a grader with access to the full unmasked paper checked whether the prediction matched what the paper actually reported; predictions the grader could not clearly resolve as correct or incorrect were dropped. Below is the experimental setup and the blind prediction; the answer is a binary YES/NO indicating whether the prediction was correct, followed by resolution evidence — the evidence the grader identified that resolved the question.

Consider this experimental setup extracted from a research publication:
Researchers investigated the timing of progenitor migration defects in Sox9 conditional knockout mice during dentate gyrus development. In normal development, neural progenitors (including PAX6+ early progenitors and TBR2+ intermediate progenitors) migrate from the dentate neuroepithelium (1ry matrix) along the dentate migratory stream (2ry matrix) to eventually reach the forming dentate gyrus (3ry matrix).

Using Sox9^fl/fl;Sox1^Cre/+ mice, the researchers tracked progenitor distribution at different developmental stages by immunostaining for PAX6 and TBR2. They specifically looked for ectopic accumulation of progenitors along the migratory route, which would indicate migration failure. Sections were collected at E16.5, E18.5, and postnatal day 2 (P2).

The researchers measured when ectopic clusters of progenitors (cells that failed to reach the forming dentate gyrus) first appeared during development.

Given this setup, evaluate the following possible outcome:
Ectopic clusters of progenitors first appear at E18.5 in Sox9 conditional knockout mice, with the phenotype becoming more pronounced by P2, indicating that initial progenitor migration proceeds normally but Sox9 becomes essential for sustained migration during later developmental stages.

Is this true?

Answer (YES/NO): YES